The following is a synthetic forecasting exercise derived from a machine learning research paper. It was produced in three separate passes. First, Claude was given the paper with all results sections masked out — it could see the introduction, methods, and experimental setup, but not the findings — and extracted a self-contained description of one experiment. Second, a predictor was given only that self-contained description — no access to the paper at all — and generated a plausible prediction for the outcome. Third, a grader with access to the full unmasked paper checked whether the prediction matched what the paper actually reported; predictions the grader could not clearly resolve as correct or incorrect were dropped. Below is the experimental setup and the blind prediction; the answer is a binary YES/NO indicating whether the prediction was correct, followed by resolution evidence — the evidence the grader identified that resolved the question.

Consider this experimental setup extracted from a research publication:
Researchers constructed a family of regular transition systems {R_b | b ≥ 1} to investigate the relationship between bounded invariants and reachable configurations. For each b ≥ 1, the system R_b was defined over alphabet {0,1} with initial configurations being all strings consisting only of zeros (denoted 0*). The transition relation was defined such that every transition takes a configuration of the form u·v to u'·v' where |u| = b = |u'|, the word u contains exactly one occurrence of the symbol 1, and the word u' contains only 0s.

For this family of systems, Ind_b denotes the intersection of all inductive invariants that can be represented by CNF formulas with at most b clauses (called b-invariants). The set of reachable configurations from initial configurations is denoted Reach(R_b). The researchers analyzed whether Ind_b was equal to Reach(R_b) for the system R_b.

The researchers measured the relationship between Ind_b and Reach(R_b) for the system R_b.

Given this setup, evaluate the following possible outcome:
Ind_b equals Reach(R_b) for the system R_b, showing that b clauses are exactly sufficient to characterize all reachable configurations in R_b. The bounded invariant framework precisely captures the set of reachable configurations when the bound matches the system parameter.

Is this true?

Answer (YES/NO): NO